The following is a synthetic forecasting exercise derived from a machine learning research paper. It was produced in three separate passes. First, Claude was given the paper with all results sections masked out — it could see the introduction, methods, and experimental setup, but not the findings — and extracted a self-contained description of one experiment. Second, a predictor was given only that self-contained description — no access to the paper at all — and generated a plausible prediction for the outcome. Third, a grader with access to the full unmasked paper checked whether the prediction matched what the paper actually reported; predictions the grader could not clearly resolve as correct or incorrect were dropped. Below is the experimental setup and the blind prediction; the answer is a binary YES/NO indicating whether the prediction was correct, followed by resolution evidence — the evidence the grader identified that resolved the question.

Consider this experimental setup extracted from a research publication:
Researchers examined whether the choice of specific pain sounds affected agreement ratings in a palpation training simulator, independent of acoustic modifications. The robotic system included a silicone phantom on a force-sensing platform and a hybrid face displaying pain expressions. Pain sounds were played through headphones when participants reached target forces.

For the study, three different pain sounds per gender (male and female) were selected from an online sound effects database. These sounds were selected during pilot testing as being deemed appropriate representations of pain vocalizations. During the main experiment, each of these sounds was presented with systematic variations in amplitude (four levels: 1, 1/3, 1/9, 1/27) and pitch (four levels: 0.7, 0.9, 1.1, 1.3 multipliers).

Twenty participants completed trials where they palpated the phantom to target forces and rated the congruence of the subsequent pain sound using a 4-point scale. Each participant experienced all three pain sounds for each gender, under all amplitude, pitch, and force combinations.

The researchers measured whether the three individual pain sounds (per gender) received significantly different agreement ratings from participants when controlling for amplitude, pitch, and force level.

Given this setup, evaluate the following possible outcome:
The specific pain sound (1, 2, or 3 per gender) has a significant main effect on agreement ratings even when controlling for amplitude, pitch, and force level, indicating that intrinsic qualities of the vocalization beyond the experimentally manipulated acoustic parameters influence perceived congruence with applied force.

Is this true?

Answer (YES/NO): NO